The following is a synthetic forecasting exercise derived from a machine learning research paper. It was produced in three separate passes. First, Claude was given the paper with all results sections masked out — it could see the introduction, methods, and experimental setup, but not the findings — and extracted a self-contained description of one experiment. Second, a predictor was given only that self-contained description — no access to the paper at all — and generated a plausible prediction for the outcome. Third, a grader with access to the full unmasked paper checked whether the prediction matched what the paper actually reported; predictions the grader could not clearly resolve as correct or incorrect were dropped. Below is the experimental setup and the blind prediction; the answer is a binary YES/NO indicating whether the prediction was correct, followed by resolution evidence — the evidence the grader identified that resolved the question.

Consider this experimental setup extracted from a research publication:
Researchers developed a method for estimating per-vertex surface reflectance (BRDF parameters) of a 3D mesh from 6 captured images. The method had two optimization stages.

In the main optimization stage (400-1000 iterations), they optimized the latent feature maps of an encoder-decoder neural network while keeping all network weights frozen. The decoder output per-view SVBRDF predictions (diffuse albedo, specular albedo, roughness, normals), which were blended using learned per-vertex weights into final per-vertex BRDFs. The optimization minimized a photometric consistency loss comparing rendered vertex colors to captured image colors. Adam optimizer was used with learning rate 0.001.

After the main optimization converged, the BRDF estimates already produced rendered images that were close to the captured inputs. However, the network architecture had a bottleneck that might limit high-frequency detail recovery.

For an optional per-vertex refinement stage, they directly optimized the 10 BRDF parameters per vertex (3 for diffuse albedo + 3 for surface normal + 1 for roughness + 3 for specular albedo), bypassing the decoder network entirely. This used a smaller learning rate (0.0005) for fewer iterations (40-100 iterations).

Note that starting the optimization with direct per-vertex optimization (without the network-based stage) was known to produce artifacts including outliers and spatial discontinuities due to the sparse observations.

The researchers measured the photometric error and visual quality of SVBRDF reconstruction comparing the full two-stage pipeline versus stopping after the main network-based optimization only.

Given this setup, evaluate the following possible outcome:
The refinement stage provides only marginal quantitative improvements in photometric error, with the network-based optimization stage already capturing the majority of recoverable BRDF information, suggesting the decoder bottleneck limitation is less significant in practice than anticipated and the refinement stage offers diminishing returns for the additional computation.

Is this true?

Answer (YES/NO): NO